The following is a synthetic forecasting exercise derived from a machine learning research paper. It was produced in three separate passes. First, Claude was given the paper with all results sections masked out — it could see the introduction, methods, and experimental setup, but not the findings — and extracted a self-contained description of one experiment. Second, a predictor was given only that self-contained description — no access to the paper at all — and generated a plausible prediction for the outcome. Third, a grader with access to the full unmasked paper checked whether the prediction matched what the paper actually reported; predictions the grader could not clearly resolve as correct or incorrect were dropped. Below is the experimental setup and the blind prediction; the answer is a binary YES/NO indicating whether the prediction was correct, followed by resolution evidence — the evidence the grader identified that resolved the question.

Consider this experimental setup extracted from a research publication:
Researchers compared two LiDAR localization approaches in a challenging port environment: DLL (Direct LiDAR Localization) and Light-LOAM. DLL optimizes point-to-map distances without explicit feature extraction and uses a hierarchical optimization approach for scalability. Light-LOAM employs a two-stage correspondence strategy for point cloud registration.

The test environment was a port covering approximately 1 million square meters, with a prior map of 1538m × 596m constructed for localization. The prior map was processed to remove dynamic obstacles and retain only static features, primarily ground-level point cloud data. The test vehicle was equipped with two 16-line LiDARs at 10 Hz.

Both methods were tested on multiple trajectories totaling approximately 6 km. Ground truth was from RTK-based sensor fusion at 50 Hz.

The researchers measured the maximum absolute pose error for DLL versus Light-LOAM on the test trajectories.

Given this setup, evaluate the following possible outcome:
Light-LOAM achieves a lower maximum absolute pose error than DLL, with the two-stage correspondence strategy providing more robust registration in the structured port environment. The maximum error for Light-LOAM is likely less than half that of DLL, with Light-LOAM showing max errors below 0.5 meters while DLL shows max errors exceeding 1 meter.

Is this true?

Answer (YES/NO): NO